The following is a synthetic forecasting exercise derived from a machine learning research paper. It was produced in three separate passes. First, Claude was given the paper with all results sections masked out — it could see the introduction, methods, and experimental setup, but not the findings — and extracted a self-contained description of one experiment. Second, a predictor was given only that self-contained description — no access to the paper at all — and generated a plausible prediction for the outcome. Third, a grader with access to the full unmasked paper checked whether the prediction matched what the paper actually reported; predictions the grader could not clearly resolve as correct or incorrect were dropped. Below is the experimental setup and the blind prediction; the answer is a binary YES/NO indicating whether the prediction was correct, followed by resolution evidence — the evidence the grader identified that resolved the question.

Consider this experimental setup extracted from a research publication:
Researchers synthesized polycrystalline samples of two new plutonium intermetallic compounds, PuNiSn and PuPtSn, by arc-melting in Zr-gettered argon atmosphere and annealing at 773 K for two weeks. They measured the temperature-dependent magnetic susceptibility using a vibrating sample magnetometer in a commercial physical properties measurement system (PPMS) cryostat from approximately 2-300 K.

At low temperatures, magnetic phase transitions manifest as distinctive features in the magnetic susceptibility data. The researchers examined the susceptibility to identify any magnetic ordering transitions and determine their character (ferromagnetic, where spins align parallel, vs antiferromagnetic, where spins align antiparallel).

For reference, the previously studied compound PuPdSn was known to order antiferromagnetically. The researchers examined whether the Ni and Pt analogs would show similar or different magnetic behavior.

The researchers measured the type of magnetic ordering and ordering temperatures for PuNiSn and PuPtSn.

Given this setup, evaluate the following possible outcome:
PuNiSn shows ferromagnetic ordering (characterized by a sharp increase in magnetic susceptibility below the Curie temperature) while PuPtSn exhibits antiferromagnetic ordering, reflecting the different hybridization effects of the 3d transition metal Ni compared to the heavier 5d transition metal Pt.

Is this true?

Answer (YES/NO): NO